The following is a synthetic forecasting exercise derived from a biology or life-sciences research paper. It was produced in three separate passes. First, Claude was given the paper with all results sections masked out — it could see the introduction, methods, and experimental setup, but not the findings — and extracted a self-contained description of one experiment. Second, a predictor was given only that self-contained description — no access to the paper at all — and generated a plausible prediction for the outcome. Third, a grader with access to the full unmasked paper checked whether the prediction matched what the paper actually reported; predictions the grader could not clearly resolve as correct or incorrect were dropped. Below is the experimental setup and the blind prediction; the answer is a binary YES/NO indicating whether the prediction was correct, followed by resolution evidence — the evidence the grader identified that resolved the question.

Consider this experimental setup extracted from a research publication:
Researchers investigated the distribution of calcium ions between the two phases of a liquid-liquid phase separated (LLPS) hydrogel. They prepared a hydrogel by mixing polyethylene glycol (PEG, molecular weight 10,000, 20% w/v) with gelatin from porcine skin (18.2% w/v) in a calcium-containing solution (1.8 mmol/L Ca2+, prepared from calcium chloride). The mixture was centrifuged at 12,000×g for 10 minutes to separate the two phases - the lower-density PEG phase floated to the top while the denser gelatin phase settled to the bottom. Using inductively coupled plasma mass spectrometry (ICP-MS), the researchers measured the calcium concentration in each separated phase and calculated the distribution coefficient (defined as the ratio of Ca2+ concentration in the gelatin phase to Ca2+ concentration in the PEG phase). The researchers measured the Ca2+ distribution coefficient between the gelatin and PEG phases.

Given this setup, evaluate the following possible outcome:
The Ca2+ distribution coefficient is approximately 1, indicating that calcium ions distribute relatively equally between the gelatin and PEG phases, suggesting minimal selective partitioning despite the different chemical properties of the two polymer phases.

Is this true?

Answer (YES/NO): NO